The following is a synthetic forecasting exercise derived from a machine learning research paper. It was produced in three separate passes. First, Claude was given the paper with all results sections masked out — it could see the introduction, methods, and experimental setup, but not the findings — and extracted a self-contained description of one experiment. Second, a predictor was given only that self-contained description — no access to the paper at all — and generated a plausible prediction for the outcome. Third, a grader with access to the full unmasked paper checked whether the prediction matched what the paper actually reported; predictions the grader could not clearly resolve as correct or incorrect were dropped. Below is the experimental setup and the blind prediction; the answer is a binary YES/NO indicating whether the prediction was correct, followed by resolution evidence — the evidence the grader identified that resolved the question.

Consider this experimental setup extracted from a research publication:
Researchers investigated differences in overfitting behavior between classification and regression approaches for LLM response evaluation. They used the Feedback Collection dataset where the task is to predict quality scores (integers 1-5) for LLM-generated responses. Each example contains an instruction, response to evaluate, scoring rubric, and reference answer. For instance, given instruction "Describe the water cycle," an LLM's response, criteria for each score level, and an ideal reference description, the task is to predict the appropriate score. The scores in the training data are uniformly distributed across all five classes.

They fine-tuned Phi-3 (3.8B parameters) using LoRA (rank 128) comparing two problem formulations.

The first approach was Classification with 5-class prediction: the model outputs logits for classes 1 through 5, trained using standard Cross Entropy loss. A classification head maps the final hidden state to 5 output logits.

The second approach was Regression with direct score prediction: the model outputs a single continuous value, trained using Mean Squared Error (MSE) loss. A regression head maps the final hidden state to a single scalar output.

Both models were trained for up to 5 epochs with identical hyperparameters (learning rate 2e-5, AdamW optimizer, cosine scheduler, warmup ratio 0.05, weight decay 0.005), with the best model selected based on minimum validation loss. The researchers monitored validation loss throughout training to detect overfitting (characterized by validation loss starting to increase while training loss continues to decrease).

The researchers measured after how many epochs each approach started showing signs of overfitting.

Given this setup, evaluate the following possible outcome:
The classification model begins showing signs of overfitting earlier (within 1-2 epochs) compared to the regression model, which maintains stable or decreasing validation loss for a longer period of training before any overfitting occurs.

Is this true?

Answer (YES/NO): YES